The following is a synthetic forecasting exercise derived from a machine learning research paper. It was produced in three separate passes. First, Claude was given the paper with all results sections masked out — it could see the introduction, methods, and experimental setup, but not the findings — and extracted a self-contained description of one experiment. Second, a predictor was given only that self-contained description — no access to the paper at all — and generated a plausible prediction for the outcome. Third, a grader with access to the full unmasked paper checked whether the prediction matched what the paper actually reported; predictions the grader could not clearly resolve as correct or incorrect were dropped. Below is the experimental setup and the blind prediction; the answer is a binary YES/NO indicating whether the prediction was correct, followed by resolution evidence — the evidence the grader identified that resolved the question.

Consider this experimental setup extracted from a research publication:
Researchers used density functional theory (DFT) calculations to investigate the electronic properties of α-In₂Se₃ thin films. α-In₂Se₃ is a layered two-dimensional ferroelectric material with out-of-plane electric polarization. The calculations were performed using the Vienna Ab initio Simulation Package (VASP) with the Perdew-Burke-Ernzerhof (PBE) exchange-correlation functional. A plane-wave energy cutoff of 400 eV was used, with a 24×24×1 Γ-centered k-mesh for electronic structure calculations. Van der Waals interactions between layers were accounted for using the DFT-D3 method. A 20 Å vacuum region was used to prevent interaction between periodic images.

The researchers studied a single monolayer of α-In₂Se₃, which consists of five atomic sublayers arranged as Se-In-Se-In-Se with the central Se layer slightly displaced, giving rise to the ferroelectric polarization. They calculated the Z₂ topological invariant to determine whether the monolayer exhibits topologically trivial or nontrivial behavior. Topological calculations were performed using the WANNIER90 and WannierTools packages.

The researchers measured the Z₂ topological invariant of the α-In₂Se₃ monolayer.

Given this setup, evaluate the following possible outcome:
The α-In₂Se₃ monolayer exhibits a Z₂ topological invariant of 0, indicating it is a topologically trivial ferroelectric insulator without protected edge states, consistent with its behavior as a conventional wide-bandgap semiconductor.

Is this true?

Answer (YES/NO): YES